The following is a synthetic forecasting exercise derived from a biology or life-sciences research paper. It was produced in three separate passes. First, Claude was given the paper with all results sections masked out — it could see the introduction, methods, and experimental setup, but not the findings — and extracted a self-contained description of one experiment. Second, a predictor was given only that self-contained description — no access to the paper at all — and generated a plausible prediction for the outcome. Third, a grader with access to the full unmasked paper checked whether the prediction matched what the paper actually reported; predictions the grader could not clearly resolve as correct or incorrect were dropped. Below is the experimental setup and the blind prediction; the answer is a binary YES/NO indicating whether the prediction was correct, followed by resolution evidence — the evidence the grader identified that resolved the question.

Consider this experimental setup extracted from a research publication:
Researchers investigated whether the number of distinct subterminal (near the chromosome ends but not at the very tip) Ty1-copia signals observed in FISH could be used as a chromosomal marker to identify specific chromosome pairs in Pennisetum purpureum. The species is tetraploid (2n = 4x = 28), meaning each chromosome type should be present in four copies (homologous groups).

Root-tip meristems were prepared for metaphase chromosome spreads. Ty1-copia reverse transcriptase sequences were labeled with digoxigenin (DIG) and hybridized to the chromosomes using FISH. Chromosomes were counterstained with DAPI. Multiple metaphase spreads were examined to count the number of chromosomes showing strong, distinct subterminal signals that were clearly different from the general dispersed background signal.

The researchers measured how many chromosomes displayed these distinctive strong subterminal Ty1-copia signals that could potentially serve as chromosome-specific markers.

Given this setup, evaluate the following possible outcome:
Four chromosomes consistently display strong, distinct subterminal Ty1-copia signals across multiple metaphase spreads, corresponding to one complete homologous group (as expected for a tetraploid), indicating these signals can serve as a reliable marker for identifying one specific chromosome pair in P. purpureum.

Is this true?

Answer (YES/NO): YES